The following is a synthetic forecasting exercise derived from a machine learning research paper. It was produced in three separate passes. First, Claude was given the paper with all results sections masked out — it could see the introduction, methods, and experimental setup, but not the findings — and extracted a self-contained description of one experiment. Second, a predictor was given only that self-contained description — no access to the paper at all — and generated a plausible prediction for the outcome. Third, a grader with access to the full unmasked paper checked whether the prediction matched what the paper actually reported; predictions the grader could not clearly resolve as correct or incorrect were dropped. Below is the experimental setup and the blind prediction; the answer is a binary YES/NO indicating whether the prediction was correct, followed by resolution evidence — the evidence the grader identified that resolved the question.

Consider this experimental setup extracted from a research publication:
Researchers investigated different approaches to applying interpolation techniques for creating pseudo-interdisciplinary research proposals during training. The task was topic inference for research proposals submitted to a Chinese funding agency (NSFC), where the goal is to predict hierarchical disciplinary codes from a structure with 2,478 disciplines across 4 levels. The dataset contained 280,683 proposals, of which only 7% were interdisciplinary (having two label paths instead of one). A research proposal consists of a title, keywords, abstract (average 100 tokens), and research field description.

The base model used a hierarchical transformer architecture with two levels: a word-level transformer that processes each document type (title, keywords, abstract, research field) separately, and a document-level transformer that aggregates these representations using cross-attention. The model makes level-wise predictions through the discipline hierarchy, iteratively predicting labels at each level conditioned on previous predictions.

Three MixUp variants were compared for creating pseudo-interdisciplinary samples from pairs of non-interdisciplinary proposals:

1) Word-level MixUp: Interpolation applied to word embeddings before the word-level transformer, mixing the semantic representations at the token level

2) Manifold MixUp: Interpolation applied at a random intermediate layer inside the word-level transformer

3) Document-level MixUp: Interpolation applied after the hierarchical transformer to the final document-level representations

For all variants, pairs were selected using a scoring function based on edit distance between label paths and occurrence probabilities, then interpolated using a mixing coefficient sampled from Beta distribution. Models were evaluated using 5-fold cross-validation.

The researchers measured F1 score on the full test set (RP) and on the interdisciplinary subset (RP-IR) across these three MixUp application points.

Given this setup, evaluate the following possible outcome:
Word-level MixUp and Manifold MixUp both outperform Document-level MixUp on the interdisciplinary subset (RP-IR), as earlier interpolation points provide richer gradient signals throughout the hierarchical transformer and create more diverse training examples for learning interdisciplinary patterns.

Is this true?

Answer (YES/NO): YES